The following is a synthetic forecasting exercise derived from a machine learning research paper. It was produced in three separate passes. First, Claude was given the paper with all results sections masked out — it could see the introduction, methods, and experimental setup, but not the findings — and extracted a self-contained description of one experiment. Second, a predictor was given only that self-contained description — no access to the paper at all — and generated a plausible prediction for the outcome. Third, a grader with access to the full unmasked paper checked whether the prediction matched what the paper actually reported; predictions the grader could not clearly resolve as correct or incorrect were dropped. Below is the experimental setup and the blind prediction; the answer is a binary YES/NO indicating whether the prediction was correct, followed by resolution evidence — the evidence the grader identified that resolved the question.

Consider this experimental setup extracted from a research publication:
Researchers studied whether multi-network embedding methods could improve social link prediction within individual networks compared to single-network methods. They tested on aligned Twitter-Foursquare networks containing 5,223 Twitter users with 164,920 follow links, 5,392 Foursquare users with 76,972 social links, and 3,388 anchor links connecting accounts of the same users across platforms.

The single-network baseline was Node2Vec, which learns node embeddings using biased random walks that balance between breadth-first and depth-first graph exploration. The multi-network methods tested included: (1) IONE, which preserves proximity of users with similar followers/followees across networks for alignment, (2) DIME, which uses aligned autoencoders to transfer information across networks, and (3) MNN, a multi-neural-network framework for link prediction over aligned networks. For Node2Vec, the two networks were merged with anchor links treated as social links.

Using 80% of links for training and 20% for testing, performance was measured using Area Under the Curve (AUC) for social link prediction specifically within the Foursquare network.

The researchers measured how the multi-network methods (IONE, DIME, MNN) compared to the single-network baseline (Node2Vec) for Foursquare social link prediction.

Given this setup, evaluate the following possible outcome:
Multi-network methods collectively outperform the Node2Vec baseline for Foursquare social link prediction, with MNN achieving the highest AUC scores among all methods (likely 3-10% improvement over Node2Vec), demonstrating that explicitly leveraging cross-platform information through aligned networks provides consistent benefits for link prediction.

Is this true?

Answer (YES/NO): NO